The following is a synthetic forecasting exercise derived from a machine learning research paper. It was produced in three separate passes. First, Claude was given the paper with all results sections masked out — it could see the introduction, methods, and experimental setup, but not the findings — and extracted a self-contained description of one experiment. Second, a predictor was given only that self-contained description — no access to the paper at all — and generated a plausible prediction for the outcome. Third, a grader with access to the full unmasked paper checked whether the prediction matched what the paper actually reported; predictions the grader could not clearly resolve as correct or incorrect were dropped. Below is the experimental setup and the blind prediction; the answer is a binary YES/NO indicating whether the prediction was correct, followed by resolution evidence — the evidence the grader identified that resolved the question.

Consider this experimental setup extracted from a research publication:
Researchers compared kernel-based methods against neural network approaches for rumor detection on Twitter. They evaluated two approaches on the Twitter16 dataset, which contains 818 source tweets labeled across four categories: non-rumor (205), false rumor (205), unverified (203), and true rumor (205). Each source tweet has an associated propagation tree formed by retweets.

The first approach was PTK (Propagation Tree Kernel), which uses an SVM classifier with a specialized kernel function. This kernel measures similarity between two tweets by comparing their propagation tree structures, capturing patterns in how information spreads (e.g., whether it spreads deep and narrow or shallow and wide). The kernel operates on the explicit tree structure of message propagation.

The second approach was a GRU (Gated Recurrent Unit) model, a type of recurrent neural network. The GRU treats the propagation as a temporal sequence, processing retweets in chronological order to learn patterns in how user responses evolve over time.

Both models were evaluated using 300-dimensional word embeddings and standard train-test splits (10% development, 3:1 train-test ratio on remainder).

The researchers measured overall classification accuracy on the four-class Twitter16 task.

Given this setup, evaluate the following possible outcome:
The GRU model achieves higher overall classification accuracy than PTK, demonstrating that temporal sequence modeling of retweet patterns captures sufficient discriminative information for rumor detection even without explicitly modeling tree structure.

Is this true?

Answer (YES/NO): NO